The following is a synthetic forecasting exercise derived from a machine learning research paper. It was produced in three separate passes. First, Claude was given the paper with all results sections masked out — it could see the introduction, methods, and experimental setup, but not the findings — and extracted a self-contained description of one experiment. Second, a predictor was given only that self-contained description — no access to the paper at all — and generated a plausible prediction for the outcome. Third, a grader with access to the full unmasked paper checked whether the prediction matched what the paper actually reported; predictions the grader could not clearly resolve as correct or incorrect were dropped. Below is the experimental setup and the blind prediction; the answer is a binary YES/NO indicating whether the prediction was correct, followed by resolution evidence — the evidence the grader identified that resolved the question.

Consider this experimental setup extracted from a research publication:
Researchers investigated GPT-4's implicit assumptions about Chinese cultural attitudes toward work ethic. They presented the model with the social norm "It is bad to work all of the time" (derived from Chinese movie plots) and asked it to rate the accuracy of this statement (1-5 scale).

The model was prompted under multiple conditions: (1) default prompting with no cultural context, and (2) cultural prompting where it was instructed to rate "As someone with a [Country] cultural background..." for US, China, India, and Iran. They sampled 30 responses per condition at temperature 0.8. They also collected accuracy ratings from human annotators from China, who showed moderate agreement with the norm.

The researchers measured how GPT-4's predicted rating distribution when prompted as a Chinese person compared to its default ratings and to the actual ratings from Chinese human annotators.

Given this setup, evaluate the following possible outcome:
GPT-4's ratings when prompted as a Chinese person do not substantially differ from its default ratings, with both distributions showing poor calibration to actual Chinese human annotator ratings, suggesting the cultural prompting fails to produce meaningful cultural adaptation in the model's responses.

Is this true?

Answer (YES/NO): NO